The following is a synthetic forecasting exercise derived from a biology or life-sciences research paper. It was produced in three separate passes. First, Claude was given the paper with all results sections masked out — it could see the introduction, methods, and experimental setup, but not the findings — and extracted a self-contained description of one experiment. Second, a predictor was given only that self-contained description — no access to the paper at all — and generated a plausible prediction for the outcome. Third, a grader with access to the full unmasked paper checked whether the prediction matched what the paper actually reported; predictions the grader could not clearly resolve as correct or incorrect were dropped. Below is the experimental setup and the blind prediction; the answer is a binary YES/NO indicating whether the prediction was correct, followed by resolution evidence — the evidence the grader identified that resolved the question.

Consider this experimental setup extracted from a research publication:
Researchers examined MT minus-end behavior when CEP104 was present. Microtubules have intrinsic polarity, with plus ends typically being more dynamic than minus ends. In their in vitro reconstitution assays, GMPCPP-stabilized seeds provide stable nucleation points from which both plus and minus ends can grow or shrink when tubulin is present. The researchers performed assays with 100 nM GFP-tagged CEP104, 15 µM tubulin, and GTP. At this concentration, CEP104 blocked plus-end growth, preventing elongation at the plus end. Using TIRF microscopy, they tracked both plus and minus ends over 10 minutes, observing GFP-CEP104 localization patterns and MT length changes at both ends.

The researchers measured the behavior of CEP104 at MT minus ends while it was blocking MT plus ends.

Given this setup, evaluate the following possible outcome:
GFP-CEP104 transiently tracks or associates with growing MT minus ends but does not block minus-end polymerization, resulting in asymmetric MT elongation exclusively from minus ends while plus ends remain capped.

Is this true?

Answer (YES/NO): YES